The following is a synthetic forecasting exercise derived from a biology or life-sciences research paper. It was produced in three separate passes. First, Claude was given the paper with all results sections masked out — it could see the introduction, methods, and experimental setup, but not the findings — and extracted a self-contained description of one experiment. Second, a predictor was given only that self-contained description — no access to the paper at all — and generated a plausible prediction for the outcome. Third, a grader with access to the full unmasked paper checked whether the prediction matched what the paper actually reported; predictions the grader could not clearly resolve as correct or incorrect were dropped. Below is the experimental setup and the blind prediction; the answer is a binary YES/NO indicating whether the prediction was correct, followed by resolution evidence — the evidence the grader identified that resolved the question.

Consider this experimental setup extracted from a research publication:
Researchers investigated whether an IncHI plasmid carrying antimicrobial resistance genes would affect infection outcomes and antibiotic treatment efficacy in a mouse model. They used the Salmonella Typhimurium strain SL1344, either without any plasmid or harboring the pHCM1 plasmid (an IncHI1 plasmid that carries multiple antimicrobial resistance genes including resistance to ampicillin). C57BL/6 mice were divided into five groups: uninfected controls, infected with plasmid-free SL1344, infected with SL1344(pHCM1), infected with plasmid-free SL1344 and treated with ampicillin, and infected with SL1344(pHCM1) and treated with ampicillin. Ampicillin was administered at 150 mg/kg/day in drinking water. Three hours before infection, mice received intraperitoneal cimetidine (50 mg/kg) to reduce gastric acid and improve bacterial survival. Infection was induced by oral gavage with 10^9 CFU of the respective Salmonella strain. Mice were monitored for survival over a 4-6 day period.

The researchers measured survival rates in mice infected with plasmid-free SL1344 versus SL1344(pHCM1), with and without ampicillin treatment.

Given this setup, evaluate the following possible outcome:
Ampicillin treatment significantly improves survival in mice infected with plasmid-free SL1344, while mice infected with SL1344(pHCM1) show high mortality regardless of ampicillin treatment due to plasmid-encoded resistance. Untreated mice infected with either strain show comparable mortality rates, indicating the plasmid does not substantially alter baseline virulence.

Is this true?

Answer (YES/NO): YES